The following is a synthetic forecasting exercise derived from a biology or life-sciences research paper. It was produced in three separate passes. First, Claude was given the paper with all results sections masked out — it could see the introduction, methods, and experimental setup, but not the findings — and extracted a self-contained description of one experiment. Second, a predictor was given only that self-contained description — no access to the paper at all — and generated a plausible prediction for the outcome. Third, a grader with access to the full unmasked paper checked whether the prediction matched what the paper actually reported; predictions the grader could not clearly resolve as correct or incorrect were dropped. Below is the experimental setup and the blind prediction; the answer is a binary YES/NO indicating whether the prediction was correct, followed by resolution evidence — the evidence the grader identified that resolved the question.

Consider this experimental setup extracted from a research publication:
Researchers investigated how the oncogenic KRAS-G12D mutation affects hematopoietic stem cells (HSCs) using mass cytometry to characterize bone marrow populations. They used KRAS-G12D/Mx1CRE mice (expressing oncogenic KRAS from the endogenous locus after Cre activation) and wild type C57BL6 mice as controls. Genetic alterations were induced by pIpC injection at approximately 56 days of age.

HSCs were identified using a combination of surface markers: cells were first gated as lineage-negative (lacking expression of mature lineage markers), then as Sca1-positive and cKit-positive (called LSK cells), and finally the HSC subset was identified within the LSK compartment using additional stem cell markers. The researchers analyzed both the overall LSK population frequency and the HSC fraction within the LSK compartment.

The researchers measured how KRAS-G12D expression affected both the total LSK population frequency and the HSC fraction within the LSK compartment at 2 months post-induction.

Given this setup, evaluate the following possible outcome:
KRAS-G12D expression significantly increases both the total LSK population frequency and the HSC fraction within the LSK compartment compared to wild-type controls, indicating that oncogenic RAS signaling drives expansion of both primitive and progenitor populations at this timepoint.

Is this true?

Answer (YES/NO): NO